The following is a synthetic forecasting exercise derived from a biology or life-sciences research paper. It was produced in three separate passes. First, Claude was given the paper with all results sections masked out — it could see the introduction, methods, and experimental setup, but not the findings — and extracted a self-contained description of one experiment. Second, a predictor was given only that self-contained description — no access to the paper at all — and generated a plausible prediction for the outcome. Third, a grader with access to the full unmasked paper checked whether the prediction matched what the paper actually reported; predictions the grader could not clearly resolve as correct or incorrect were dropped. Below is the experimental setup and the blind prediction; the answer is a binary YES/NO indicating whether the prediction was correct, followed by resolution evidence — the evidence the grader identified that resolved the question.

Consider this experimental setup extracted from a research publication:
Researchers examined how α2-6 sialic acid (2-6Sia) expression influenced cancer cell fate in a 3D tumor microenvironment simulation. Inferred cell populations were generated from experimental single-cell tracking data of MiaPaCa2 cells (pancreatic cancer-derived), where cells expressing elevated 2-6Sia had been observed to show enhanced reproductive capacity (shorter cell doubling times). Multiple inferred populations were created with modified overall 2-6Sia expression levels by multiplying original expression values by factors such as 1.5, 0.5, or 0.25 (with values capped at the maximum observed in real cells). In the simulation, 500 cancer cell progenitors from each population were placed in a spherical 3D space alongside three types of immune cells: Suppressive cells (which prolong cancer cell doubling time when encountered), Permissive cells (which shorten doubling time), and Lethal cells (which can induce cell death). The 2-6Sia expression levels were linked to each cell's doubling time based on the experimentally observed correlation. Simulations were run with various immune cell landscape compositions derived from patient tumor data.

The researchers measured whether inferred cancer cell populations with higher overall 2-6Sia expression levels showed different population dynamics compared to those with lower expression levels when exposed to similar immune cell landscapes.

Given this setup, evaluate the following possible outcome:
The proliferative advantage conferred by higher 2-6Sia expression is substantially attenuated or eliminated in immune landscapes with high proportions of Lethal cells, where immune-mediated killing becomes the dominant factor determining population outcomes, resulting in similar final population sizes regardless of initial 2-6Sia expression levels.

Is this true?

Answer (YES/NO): NO